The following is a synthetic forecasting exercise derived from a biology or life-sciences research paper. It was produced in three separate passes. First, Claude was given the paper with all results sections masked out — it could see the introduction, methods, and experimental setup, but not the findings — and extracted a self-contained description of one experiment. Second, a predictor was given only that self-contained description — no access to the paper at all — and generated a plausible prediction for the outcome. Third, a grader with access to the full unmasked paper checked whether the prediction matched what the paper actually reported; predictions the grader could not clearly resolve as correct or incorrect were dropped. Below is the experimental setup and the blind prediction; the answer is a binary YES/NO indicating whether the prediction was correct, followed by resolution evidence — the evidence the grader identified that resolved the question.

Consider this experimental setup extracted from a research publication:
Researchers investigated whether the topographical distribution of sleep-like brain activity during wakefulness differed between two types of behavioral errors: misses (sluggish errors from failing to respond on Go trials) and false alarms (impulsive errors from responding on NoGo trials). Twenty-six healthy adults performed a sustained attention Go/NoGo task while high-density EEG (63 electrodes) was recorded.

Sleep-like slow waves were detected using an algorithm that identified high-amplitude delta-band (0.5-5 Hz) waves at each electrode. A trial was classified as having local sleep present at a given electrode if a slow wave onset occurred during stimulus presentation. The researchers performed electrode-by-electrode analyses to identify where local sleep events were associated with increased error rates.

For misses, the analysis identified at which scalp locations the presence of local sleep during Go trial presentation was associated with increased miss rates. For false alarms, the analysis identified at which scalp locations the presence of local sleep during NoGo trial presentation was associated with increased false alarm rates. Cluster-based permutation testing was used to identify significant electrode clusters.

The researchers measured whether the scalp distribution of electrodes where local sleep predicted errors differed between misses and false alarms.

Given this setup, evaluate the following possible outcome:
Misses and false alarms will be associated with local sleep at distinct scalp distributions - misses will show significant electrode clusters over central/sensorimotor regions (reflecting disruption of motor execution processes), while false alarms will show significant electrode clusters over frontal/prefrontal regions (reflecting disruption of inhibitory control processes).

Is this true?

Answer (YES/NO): NO